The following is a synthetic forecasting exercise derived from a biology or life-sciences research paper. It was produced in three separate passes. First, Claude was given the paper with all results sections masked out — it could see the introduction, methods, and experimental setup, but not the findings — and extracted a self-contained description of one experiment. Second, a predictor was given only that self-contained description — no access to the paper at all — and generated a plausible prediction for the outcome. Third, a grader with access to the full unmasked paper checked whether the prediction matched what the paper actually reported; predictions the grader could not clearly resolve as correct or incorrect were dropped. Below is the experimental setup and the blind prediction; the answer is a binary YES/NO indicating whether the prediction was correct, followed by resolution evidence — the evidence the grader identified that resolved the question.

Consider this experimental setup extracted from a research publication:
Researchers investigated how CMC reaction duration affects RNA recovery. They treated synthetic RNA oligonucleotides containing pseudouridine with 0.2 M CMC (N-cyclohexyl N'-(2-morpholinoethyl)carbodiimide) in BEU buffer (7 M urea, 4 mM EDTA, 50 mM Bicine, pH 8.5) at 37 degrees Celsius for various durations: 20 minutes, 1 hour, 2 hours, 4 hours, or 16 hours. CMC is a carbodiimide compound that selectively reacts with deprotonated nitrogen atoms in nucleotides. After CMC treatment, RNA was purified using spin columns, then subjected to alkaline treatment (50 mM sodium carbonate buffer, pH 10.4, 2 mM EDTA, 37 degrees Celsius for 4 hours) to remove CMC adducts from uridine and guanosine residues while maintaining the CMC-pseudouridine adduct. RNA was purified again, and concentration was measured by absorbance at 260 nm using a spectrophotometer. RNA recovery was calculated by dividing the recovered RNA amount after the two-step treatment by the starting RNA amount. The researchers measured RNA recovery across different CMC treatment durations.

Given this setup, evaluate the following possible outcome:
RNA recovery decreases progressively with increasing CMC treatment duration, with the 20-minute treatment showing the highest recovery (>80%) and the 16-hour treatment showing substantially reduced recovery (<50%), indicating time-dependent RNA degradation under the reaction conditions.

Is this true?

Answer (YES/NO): NO